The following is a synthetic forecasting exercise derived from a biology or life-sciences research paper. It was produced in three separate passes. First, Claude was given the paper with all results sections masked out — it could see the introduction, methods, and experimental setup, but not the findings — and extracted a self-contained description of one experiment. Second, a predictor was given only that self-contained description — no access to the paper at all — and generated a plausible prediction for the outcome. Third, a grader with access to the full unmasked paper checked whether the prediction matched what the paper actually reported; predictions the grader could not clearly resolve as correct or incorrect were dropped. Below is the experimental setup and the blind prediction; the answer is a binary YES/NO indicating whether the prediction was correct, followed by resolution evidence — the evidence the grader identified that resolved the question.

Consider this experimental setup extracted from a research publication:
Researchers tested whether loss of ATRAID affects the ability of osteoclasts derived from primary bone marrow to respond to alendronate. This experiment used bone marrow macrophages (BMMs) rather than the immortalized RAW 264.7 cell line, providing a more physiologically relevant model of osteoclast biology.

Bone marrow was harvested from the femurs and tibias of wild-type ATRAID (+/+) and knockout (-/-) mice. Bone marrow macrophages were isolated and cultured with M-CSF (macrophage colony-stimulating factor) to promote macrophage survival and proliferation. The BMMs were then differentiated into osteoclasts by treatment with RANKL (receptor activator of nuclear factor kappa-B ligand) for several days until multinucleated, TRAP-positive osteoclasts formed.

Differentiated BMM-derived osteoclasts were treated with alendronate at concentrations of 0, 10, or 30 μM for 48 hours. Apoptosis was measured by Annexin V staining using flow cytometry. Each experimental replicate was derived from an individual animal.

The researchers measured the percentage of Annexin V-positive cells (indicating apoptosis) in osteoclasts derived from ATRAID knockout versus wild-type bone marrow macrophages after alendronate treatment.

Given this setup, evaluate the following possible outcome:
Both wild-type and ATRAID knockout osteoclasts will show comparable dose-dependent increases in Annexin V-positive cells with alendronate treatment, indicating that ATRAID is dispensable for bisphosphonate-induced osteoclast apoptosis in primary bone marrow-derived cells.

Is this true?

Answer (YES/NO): NO